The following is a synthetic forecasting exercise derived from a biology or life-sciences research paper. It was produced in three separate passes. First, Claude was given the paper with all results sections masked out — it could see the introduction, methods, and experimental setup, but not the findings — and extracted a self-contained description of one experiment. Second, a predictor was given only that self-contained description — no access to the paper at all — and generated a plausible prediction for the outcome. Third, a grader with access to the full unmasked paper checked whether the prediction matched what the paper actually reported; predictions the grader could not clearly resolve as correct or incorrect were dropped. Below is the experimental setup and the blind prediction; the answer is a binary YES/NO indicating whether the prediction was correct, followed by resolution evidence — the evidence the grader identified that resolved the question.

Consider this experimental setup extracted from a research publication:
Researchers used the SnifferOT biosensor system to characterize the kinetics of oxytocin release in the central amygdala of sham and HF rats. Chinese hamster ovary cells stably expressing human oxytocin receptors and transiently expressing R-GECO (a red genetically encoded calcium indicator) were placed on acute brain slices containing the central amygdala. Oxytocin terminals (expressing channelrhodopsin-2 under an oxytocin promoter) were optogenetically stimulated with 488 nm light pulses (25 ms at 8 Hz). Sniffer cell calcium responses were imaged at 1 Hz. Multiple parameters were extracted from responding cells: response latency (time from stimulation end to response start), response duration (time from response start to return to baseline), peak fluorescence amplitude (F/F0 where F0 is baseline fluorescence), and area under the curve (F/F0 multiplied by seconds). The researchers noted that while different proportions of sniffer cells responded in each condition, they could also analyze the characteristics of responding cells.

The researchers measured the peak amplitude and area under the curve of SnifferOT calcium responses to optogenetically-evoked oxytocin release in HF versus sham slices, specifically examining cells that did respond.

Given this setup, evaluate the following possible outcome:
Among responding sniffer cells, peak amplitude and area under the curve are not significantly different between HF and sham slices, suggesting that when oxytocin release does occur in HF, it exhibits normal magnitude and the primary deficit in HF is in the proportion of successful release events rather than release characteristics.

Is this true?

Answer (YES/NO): NO